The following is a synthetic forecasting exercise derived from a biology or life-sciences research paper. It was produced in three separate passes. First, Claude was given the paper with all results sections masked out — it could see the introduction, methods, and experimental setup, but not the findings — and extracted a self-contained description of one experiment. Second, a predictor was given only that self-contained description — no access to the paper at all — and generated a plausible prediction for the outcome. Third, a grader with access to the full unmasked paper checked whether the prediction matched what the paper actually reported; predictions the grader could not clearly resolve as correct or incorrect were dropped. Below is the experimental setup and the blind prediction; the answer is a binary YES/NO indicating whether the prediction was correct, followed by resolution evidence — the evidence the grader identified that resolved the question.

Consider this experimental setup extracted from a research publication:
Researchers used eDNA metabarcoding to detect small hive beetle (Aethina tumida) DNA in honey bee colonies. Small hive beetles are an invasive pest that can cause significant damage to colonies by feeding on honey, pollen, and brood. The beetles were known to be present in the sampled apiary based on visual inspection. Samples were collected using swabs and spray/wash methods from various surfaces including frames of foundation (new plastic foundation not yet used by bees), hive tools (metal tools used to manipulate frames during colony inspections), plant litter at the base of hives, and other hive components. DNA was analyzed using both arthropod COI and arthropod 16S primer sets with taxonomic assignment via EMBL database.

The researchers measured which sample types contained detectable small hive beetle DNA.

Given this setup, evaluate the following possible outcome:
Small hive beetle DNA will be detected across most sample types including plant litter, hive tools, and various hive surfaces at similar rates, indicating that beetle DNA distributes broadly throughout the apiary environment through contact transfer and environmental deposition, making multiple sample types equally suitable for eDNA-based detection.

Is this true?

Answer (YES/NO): NO